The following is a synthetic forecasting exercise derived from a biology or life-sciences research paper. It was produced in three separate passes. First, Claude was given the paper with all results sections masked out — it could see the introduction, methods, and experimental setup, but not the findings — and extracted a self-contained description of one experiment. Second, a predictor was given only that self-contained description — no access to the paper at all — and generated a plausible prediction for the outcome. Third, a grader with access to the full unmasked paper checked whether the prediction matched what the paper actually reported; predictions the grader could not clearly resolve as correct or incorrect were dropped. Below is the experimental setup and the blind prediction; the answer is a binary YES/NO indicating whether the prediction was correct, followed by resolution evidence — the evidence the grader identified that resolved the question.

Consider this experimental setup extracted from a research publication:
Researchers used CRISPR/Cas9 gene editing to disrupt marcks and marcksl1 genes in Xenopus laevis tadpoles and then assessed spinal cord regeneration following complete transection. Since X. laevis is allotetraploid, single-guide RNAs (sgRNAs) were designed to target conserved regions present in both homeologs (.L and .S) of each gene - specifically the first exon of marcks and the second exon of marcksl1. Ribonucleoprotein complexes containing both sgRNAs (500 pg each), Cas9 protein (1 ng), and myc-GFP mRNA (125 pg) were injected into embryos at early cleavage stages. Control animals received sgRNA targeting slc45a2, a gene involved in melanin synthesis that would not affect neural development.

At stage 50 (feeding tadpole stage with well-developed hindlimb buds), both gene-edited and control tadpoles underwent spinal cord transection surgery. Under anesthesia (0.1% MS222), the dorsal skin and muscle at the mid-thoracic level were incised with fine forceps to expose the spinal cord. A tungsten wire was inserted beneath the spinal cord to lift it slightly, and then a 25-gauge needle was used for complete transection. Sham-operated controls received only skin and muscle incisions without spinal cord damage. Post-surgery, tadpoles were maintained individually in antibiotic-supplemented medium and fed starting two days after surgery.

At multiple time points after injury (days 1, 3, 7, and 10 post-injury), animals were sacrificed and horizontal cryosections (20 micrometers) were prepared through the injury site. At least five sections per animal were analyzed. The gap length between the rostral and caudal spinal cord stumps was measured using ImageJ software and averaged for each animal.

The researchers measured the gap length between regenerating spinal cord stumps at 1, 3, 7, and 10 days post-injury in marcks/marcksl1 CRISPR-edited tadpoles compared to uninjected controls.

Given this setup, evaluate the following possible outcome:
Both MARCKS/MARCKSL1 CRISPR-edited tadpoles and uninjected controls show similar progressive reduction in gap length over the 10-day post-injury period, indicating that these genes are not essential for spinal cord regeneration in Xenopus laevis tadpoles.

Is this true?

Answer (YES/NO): NO